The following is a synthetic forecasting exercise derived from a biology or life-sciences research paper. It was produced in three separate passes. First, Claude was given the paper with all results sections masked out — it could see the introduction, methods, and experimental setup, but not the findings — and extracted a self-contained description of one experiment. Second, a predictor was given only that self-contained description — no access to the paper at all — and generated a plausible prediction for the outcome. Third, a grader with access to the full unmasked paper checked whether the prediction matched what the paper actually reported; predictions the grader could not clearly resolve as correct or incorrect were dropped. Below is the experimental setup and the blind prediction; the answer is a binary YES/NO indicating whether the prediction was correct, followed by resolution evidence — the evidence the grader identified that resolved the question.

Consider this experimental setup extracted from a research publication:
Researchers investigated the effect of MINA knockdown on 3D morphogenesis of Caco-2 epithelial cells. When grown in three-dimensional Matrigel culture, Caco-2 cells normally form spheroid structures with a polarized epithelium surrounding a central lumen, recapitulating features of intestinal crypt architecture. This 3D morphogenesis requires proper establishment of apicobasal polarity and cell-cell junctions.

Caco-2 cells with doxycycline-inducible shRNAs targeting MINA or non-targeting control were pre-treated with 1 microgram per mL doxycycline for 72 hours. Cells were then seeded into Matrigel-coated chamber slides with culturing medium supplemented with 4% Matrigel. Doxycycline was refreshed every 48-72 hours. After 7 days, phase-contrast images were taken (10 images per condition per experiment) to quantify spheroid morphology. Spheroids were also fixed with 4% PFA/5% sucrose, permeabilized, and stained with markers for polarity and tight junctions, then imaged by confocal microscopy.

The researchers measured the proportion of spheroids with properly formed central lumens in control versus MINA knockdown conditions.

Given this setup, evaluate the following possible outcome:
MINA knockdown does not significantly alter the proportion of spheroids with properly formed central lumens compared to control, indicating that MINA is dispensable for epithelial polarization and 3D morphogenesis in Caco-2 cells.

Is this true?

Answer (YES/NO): NO